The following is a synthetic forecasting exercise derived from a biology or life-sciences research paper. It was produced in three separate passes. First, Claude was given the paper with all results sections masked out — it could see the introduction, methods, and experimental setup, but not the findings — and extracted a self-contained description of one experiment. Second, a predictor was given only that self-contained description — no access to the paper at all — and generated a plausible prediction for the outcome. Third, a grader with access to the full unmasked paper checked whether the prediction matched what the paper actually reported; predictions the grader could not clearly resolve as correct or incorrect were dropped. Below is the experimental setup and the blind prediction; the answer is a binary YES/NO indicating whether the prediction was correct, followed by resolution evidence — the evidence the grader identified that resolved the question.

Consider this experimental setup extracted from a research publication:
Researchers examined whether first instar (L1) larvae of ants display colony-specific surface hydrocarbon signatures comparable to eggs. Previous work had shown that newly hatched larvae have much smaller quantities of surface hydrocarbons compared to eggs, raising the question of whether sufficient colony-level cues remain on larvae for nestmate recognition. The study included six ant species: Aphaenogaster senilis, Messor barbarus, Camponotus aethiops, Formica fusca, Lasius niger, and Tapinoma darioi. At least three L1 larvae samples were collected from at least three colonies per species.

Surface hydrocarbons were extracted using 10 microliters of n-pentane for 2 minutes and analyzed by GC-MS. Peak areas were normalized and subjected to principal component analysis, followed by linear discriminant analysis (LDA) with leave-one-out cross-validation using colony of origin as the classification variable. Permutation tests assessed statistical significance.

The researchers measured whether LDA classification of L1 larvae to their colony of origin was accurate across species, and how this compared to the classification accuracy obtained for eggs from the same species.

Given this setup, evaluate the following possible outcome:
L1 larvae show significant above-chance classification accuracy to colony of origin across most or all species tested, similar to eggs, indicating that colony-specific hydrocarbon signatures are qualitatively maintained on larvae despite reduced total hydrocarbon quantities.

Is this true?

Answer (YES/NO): NO